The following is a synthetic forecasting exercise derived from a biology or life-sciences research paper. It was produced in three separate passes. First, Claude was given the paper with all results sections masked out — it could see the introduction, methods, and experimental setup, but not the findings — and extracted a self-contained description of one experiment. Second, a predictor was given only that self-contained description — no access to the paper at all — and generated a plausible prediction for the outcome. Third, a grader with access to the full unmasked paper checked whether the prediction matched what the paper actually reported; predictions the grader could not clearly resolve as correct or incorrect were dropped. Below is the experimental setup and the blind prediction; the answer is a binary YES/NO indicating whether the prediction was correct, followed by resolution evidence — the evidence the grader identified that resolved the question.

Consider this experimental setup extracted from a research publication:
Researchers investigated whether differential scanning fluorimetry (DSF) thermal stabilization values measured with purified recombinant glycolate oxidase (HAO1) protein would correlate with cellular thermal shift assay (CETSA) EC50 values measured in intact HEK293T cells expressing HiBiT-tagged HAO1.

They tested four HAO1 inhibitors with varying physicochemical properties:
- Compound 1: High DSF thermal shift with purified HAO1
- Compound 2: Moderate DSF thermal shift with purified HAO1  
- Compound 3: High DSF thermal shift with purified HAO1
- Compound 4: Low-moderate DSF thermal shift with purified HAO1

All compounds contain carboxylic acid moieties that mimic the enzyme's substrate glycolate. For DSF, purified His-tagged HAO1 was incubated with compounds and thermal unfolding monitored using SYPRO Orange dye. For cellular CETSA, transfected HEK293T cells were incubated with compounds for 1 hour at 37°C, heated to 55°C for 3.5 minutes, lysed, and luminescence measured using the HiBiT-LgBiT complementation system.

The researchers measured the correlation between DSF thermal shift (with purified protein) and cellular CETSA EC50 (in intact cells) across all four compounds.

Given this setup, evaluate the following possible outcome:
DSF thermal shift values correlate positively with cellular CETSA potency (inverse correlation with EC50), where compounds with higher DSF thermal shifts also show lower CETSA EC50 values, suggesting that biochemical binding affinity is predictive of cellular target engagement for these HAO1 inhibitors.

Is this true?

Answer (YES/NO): NO